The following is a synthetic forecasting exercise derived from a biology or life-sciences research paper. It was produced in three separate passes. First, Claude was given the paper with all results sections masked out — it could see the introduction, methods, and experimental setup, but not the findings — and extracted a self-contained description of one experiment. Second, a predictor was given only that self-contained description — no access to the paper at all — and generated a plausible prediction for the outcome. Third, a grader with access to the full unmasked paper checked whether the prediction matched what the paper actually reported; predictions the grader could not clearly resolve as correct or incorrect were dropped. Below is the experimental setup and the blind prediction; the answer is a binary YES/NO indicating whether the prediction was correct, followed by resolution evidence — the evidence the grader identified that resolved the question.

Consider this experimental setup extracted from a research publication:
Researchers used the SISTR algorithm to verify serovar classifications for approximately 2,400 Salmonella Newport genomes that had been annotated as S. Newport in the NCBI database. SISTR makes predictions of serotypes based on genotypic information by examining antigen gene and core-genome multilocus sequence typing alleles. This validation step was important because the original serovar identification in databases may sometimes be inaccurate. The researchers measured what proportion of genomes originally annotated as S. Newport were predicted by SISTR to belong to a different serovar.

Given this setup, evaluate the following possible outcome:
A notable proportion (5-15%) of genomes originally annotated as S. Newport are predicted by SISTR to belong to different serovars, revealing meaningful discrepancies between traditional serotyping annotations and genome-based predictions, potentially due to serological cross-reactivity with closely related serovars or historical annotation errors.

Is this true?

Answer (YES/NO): NO